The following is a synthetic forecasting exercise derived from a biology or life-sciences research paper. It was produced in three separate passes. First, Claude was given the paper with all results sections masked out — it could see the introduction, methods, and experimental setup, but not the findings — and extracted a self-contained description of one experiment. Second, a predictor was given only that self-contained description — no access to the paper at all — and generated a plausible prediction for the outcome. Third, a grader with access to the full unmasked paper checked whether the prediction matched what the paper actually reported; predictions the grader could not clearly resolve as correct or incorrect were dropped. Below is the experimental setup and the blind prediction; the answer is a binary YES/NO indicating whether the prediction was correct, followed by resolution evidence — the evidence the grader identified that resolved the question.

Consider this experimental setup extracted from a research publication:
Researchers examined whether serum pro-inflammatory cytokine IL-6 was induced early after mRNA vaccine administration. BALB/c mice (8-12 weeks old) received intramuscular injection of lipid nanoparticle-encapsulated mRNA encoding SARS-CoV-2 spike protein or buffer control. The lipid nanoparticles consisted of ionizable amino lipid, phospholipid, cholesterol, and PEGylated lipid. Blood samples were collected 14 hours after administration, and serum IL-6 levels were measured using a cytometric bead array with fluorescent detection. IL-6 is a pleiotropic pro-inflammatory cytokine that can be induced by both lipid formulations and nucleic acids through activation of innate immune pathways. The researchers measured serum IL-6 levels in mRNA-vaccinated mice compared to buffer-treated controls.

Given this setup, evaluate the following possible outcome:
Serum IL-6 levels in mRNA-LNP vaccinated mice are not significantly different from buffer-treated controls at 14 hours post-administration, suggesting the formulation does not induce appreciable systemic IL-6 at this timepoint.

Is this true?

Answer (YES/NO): NO